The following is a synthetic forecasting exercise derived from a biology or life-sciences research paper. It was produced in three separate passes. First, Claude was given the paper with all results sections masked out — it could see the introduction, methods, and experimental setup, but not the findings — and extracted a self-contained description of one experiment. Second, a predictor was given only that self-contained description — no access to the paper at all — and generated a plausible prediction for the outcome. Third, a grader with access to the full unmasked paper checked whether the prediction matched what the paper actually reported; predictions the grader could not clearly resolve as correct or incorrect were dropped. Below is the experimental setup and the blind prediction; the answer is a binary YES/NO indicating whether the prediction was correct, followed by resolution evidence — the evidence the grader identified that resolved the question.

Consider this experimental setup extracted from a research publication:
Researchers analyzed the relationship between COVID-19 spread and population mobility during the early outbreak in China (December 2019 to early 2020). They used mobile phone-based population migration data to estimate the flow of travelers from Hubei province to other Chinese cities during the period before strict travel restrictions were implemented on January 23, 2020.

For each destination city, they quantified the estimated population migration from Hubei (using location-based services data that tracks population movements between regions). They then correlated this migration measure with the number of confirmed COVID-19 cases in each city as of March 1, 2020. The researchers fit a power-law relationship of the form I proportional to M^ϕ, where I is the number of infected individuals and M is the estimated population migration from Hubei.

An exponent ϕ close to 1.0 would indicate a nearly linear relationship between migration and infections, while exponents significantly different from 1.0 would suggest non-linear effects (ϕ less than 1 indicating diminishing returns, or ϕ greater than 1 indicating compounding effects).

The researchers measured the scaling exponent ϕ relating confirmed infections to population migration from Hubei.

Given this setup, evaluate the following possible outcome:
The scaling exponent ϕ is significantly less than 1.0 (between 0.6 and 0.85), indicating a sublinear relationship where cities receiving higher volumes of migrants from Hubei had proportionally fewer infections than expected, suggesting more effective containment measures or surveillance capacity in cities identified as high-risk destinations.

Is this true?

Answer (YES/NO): NO